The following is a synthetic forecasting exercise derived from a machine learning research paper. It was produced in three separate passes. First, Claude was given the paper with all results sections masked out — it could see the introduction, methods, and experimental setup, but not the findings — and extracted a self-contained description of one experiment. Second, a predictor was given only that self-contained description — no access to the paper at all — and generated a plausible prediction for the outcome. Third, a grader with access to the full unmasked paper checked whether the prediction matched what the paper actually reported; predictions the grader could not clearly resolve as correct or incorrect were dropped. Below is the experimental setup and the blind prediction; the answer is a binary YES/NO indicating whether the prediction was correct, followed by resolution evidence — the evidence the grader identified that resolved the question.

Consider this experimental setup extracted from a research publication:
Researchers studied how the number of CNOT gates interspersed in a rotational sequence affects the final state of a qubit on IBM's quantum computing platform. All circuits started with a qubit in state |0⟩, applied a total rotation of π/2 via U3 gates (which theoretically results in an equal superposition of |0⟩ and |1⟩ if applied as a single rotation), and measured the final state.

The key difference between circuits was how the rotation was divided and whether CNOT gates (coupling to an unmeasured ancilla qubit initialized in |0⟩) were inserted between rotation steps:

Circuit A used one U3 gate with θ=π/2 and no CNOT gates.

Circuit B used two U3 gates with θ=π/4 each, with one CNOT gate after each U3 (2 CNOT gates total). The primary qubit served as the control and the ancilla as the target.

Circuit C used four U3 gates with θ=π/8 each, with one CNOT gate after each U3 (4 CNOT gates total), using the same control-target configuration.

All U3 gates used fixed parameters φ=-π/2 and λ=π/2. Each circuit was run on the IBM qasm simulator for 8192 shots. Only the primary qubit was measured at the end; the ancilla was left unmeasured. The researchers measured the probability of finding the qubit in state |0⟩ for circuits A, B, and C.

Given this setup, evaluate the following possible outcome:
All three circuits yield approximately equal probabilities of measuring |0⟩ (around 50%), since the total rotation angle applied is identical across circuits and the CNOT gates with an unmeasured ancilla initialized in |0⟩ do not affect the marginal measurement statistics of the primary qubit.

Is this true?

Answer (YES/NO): NO